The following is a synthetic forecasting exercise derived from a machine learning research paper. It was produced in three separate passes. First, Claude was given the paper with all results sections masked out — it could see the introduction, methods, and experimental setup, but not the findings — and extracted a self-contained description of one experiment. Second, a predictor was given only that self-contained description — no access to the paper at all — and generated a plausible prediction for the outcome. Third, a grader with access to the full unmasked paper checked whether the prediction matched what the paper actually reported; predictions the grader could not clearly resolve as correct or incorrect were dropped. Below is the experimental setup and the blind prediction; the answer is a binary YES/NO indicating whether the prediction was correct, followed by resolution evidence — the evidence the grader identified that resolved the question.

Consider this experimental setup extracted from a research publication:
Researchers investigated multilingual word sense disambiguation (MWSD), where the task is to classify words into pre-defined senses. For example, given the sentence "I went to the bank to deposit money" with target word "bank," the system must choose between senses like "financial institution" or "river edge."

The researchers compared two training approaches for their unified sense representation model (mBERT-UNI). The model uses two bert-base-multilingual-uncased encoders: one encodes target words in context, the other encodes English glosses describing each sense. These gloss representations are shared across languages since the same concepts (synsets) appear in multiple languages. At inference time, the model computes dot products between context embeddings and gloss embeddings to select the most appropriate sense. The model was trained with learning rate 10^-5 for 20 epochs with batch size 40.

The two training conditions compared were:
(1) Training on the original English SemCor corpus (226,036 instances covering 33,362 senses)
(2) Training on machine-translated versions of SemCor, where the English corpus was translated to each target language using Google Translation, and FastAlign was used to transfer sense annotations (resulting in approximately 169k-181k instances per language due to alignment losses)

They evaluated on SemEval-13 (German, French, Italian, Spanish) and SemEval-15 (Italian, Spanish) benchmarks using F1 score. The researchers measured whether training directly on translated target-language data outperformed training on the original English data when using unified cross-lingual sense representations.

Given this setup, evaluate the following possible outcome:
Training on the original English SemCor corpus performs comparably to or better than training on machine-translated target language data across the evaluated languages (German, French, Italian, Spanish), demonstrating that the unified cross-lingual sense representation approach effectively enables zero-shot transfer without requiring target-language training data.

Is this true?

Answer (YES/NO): NO